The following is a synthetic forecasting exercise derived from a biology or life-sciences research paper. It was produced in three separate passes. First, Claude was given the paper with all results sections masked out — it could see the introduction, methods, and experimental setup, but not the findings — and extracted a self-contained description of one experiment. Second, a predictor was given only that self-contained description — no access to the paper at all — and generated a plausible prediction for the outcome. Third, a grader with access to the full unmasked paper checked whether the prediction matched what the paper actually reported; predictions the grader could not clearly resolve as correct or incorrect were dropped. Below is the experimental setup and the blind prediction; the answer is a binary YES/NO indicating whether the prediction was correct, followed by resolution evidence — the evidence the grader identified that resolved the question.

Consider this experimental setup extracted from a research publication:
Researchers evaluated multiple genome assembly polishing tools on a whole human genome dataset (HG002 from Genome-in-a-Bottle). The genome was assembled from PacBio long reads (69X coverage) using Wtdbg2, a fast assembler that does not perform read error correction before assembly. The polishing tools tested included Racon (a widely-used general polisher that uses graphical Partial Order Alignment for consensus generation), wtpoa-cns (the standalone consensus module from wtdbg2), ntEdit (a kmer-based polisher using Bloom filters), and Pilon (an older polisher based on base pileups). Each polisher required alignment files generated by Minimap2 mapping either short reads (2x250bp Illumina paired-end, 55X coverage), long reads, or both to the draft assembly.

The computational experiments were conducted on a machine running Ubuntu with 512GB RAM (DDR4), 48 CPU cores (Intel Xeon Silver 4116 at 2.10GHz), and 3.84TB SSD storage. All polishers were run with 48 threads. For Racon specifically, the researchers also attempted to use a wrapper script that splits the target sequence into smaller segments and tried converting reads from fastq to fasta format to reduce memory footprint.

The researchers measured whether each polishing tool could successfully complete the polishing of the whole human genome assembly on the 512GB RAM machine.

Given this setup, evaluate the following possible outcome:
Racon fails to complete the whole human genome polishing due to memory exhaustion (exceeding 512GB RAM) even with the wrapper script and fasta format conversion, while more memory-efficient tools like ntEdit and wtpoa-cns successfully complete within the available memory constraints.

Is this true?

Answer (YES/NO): YES